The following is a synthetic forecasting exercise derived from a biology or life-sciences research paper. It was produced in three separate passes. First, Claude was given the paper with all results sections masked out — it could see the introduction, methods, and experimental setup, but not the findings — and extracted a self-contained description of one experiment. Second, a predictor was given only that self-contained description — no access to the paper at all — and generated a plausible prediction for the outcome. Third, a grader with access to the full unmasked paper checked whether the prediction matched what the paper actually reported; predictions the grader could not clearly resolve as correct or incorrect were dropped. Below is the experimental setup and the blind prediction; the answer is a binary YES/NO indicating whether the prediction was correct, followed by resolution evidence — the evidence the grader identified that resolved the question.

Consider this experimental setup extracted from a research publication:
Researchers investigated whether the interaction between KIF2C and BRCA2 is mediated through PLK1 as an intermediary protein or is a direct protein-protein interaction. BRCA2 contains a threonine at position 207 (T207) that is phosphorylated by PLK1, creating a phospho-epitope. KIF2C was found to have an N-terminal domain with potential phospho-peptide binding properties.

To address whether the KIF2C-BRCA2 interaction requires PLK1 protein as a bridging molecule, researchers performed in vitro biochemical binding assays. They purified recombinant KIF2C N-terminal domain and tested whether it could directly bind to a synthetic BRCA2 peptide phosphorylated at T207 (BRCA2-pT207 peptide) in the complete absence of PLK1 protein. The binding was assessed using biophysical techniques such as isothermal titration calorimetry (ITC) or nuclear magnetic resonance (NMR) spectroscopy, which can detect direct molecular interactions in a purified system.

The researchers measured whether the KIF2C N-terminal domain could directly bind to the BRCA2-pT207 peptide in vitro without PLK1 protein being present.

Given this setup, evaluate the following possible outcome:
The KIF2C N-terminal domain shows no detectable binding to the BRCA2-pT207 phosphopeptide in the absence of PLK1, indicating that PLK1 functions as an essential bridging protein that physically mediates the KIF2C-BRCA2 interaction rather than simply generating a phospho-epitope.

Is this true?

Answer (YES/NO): NO